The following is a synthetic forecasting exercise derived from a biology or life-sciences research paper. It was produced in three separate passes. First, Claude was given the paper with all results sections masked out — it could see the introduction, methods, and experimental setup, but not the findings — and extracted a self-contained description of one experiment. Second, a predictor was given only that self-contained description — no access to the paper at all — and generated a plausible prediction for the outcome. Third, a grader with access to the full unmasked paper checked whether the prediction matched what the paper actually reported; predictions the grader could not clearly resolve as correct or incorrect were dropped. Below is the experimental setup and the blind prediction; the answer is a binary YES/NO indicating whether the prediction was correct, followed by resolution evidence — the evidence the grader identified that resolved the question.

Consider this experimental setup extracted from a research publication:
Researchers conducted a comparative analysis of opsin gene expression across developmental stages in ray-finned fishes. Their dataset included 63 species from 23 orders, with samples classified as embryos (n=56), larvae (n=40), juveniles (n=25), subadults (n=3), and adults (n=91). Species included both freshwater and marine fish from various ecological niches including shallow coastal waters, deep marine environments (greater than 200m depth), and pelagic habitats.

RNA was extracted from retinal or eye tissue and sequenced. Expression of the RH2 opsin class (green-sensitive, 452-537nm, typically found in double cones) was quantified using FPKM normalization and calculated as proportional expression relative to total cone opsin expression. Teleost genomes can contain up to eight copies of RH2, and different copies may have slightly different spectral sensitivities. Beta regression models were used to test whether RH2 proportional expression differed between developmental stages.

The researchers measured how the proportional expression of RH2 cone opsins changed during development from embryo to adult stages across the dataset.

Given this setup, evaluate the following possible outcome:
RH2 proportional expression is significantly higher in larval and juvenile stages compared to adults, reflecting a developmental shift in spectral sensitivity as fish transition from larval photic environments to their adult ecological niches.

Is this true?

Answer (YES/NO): NO